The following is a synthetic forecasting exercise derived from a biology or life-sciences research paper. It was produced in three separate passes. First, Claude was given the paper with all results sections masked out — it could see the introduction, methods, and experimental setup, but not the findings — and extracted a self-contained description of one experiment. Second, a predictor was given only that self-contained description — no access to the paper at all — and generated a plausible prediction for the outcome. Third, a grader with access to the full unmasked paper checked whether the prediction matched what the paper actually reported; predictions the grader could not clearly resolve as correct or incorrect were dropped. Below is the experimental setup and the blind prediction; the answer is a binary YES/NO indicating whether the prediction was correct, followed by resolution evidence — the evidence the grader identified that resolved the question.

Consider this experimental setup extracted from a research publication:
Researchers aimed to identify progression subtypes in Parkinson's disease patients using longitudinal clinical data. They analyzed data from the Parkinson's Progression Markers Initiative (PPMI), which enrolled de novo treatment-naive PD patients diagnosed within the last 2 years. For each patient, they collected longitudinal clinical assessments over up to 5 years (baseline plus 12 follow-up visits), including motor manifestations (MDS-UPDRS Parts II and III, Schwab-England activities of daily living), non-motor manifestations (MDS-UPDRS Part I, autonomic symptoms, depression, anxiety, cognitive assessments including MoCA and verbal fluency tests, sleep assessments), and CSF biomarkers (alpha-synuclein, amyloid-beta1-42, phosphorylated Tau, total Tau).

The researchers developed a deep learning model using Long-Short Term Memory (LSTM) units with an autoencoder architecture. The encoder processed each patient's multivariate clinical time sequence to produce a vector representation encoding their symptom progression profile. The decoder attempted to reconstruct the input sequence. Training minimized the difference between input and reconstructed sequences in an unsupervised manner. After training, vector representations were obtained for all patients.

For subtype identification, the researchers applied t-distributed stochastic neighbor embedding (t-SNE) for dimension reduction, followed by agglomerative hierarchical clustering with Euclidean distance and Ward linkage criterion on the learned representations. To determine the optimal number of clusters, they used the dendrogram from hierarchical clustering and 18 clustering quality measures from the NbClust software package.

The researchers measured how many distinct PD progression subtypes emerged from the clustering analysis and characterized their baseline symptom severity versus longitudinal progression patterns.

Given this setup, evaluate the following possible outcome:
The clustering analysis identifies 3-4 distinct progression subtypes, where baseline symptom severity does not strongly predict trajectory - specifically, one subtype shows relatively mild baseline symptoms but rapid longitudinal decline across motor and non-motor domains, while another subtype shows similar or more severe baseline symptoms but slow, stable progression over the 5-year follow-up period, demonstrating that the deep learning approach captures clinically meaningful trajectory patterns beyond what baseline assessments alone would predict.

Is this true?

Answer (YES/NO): NO